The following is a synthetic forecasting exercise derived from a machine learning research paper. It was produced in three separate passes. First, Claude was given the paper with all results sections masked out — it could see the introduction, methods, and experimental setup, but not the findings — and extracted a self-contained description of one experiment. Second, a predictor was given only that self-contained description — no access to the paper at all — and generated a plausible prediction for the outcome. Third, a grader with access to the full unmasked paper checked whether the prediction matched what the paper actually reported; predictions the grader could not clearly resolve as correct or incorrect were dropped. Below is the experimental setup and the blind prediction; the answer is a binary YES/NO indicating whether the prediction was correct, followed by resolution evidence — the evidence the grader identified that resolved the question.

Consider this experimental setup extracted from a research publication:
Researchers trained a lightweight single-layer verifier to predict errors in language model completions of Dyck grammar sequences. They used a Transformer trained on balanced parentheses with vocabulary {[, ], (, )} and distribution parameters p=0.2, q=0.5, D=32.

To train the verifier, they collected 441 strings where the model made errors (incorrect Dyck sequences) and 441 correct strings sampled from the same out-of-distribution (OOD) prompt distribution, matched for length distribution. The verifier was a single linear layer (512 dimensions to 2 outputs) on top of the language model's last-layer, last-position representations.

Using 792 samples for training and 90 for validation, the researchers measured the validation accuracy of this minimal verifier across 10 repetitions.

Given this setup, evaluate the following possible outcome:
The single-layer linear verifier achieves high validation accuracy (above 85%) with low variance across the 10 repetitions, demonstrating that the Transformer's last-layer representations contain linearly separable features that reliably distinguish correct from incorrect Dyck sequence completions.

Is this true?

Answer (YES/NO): YES